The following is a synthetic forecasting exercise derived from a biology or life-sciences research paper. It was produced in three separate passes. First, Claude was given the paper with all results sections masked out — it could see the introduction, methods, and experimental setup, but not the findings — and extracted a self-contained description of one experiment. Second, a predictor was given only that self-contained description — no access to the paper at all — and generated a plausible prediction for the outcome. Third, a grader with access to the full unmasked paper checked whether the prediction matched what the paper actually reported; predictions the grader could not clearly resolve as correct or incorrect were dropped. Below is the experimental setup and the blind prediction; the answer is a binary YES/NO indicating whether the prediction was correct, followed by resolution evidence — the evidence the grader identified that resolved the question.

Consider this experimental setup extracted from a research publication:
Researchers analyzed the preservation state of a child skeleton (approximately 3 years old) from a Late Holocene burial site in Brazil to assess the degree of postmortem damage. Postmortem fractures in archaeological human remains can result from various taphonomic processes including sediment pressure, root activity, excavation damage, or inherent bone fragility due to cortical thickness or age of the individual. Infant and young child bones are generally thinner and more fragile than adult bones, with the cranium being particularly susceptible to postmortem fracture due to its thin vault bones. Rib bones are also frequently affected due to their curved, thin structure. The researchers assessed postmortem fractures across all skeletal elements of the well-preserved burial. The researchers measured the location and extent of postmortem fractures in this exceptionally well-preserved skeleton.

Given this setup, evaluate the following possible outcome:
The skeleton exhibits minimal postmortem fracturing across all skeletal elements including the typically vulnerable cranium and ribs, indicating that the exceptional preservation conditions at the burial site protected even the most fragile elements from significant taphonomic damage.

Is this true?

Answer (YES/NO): NO